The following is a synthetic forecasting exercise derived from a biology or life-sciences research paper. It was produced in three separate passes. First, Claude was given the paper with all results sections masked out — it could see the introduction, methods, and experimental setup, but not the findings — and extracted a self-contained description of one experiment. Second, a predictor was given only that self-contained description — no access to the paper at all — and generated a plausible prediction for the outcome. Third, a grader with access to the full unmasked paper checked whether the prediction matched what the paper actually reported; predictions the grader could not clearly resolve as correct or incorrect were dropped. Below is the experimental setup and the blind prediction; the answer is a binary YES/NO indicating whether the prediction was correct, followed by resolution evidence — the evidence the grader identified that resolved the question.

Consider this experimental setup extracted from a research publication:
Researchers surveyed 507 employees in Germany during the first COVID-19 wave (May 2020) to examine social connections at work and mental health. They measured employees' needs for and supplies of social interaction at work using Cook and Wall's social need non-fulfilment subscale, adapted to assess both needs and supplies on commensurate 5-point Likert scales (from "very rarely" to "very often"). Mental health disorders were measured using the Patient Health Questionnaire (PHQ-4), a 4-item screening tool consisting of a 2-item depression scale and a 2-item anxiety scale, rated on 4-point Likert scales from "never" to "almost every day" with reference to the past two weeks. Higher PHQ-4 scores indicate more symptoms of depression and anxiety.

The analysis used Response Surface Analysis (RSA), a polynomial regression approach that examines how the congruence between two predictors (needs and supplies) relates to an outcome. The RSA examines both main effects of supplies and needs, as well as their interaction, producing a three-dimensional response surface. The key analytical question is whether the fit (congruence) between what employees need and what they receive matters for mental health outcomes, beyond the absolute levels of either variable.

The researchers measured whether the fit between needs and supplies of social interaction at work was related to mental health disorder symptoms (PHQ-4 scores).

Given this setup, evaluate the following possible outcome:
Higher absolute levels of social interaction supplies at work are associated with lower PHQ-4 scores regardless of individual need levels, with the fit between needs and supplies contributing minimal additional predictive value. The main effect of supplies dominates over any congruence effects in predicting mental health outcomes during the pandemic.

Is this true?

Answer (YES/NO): YES